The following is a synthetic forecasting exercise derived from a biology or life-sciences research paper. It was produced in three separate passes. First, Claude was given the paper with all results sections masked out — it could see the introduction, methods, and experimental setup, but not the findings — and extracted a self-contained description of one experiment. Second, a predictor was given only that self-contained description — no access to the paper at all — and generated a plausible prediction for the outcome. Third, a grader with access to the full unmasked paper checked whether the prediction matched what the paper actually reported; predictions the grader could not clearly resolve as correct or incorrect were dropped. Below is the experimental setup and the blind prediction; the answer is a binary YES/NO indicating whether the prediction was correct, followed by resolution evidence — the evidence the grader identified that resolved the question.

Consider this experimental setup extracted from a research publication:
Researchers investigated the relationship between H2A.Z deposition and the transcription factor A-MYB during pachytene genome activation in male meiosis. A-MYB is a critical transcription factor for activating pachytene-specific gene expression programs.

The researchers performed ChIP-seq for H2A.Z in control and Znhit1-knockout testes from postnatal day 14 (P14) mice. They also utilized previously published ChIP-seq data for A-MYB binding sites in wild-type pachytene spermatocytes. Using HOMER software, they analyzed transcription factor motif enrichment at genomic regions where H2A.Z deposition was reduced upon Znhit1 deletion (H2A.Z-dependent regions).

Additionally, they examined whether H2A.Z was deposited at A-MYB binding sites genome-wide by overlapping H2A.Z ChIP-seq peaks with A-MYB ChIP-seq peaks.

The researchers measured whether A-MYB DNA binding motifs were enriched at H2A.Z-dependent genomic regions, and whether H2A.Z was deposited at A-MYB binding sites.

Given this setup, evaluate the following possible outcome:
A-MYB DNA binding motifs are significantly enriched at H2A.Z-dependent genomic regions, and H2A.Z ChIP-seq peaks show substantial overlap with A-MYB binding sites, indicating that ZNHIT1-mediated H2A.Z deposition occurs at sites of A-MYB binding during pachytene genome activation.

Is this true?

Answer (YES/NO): YES